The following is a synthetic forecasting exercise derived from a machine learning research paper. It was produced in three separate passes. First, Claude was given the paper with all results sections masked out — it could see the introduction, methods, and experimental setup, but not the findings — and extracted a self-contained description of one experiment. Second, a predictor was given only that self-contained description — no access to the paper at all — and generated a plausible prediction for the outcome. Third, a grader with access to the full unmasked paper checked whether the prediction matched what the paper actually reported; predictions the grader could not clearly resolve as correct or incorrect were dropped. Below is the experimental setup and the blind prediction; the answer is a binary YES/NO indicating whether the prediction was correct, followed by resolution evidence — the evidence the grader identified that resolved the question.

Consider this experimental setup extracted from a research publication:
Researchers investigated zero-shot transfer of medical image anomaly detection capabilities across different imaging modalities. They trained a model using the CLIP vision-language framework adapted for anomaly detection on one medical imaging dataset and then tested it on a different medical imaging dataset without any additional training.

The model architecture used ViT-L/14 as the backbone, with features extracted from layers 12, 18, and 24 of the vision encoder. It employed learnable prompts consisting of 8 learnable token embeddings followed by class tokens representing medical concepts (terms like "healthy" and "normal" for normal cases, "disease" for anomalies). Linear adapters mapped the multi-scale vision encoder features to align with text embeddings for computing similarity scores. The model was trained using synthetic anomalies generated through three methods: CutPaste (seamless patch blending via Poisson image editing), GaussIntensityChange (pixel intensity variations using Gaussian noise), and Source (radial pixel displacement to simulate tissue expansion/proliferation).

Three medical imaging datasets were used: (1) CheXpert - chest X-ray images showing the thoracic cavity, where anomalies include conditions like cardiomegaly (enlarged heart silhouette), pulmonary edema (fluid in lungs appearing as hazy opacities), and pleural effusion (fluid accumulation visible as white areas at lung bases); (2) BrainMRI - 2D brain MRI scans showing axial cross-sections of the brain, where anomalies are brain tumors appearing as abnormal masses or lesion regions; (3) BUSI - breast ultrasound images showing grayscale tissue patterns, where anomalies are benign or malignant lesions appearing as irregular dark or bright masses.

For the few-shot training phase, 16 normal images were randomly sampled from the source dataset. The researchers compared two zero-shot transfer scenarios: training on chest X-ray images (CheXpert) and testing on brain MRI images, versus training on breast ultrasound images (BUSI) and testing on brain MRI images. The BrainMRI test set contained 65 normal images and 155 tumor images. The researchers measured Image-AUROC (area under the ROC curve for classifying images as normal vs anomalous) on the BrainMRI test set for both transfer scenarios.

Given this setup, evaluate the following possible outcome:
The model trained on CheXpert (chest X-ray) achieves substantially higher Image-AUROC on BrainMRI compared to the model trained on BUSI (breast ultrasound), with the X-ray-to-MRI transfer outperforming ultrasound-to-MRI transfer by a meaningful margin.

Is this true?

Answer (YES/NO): NO